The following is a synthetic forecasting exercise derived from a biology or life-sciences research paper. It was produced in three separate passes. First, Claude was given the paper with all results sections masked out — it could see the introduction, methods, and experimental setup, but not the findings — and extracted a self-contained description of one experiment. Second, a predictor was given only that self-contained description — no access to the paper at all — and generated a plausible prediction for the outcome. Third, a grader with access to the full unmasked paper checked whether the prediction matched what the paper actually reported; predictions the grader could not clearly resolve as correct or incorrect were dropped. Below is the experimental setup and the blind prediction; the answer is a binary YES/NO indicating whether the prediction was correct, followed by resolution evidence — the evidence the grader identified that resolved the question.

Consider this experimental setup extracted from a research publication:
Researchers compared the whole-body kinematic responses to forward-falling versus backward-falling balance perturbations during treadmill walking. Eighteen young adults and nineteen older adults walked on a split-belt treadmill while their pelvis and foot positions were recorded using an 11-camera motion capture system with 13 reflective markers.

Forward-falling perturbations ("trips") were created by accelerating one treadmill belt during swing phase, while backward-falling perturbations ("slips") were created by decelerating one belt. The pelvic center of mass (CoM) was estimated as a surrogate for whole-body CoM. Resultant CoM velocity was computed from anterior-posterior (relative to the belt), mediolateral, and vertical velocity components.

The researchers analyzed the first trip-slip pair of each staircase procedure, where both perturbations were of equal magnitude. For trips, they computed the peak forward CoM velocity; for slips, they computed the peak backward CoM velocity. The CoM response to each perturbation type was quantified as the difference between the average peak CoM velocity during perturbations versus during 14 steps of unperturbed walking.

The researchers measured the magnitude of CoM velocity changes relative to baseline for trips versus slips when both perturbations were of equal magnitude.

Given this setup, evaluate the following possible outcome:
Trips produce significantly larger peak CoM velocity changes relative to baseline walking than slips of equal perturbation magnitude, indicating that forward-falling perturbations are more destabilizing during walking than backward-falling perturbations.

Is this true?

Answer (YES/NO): NO